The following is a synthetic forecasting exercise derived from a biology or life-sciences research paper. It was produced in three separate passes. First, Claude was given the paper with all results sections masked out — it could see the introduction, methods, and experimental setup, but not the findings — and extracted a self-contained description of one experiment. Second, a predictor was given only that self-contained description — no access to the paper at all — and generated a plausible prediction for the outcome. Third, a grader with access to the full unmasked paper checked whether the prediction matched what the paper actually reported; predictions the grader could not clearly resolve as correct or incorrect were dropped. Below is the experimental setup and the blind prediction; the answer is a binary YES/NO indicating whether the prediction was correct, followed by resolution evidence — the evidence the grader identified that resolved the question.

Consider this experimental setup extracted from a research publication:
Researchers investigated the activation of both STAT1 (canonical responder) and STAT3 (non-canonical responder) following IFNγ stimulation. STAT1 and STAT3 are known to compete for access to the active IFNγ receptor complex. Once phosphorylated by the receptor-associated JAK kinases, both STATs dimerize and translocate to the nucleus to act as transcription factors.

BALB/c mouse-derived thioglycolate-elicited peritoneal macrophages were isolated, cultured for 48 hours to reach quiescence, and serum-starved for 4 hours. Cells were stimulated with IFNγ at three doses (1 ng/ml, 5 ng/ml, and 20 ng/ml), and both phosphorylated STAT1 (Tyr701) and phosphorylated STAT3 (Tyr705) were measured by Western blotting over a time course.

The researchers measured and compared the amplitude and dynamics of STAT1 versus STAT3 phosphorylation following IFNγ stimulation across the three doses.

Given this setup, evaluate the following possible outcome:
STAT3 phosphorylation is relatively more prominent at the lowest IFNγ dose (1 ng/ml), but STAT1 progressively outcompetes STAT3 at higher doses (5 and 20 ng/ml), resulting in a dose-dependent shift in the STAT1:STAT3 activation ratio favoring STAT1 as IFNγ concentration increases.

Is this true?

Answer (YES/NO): NO